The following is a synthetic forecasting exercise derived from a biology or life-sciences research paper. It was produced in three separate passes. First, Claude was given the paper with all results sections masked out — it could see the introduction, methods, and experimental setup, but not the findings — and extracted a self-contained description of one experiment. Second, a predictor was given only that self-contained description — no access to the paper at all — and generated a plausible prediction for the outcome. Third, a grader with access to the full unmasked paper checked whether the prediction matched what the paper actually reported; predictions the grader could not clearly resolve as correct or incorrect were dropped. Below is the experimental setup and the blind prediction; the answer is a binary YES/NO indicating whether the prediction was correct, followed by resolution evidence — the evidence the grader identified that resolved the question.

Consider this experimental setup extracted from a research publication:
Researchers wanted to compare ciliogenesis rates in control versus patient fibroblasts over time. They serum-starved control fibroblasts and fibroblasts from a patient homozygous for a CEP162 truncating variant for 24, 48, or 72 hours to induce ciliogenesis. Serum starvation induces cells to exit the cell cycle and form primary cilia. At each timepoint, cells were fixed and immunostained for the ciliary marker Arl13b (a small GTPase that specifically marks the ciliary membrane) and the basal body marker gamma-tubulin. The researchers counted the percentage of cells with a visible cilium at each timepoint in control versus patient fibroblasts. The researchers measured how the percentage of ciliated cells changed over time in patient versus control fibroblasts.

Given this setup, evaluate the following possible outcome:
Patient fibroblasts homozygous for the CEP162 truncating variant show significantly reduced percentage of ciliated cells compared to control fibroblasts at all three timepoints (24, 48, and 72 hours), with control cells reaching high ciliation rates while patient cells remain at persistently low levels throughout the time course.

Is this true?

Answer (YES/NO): NO